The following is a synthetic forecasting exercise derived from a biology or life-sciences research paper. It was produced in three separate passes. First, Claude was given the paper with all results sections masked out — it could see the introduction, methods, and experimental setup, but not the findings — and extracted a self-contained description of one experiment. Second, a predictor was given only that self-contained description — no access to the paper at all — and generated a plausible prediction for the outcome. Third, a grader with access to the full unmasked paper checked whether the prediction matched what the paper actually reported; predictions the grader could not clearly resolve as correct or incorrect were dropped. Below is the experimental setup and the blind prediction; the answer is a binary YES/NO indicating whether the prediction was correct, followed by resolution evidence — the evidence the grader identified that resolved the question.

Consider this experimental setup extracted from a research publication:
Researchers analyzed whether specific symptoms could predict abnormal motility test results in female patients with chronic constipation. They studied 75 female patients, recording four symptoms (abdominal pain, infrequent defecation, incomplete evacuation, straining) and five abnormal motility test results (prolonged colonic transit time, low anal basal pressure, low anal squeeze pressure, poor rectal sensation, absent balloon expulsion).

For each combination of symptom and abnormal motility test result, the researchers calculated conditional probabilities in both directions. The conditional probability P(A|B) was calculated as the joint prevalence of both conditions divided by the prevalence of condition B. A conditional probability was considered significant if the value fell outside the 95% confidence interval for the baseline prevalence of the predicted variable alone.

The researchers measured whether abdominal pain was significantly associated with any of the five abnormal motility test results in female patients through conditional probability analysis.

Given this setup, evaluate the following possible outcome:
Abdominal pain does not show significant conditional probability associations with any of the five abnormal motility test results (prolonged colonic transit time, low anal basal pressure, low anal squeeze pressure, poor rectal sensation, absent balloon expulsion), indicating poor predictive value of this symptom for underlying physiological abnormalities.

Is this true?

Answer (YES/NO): YES